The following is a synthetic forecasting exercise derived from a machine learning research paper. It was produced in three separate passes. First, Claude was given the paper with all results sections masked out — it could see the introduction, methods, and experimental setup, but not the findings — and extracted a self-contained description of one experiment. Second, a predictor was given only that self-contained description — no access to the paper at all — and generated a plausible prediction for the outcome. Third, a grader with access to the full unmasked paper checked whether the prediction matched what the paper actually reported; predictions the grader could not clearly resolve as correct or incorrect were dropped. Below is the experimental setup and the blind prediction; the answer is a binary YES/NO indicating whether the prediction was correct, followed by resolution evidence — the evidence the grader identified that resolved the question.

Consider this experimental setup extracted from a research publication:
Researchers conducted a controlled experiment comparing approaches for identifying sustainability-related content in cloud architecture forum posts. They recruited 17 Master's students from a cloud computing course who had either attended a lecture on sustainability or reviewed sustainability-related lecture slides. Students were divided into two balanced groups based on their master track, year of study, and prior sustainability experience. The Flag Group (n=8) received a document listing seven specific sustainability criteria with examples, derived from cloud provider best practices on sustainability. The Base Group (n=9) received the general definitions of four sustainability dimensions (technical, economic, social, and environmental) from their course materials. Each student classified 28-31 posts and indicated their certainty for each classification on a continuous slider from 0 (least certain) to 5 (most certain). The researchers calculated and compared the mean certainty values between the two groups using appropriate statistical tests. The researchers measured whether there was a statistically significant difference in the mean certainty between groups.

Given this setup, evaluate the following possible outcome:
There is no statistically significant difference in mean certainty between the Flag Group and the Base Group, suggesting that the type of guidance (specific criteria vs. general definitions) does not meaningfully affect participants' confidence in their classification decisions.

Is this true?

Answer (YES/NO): YES